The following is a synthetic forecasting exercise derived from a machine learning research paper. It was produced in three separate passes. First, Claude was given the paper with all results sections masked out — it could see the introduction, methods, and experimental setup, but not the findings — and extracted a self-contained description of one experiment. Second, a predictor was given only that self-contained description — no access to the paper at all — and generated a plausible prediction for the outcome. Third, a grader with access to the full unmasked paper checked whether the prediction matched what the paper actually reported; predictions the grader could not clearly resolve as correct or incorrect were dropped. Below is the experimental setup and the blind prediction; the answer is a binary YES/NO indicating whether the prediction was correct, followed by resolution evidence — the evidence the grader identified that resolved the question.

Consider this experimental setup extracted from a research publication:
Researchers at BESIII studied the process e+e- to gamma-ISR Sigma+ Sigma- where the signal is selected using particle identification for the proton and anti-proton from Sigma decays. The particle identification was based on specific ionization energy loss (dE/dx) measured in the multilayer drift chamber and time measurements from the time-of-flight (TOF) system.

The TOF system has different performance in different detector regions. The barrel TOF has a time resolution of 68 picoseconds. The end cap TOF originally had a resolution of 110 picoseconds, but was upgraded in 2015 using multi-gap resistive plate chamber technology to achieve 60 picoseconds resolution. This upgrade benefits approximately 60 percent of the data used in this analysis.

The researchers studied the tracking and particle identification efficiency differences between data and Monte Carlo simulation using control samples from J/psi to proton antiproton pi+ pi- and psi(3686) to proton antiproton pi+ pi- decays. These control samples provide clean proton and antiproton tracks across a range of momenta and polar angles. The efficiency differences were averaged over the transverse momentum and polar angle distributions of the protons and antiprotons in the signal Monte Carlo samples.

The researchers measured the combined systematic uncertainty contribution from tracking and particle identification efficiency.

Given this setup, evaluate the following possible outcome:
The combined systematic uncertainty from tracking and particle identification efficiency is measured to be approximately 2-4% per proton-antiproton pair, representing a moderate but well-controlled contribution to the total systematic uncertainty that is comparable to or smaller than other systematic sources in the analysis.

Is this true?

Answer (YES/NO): NO